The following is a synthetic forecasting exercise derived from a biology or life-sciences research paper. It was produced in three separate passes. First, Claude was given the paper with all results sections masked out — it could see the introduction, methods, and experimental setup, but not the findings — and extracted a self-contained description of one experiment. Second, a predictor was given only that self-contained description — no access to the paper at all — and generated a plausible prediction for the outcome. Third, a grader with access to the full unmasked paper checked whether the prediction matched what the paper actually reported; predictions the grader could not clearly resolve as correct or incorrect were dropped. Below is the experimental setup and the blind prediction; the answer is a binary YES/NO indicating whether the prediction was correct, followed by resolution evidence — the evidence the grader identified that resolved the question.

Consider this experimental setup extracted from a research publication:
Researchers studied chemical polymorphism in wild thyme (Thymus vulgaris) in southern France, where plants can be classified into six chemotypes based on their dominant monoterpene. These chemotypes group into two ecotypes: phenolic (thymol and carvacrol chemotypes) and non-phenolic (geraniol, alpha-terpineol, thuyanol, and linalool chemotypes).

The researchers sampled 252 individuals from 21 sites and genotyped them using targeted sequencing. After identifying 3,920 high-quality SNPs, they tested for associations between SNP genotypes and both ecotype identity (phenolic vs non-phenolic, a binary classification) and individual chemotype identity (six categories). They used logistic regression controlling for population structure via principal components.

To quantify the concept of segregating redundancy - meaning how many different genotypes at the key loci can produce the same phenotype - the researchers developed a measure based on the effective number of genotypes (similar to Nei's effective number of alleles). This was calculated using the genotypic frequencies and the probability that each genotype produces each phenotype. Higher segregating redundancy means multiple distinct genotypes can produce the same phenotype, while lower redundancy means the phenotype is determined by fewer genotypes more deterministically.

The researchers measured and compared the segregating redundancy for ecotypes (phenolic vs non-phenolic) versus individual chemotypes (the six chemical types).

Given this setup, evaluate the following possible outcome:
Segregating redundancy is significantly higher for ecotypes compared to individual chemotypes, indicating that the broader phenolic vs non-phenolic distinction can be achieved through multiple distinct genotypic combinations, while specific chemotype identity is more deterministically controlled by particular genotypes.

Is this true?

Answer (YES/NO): NO